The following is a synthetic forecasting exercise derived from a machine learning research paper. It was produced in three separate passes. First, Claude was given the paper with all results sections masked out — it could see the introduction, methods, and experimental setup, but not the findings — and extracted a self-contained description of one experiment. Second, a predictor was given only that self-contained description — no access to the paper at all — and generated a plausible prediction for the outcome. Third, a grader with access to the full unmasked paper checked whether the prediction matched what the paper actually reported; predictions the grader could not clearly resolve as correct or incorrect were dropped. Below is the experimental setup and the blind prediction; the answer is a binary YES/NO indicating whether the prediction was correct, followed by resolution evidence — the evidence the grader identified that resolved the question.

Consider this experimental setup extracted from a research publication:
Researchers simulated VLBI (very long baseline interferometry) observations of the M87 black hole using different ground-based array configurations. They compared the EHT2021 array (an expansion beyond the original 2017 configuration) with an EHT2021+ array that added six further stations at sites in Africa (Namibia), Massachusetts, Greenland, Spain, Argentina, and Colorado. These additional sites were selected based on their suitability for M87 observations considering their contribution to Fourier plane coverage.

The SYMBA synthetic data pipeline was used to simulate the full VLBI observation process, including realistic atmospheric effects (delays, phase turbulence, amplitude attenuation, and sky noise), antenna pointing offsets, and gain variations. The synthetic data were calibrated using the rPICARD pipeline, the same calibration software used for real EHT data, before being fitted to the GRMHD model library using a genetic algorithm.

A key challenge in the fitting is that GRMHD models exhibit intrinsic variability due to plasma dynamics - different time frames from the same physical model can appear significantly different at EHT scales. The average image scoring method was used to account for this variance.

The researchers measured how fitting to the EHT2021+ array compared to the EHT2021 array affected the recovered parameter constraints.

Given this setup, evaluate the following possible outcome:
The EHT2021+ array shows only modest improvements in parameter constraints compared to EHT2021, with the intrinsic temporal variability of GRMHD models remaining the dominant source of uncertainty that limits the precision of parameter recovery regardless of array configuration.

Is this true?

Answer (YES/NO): YES